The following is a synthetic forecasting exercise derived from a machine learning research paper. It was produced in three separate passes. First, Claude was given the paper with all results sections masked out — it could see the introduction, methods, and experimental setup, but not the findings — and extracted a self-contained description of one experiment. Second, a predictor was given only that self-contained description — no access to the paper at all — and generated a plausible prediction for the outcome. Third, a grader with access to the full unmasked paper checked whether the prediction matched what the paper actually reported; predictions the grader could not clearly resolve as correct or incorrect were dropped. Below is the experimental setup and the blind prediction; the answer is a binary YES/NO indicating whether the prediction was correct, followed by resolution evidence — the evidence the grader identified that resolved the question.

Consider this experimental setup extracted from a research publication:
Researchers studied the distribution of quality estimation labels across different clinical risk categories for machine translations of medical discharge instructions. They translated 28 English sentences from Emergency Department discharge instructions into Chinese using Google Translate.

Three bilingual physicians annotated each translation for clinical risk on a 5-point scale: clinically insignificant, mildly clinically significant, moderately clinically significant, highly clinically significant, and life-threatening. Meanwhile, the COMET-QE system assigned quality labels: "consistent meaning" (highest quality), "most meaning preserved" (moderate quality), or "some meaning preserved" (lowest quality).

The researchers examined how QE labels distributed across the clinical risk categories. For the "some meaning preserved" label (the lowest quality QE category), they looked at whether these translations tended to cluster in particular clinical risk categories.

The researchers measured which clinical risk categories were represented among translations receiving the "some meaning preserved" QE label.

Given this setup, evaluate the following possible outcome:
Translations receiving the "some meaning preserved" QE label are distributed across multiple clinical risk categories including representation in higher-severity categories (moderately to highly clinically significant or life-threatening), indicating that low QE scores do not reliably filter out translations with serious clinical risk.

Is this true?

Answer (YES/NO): YES